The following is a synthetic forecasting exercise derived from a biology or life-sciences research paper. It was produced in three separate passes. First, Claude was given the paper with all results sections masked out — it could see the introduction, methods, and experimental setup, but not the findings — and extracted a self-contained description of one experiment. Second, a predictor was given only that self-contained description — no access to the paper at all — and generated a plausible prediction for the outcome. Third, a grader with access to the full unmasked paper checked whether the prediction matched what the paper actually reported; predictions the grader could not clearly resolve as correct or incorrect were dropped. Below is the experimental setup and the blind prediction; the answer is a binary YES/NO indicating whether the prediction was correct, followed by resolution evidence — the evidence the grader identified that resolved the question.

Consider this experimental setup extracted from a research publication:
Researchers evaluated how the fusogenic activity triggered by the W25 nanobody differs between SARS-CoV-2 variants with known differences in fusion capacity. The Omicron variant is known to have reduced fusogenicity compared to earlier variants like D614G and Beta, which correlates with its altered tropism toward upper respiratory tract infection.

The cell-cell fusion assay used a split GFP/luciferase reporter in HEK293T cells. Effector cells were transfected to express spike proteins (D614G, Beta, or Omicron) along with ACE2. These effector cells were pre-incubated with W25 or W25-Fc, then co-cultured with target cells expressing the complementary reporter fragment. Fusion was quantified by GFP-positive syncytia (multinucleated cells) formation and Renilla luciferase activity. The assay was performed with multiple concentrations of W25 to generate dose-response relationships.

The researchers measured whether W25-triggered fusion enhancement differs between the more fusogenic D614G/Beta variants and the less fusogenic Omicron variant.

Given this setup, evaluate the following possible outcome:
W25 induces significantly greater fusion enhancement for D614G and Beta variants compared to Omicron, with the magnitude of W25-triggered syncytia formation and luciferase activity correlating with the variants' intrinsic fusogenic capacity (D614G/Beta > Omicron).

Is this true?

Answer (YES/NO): NO